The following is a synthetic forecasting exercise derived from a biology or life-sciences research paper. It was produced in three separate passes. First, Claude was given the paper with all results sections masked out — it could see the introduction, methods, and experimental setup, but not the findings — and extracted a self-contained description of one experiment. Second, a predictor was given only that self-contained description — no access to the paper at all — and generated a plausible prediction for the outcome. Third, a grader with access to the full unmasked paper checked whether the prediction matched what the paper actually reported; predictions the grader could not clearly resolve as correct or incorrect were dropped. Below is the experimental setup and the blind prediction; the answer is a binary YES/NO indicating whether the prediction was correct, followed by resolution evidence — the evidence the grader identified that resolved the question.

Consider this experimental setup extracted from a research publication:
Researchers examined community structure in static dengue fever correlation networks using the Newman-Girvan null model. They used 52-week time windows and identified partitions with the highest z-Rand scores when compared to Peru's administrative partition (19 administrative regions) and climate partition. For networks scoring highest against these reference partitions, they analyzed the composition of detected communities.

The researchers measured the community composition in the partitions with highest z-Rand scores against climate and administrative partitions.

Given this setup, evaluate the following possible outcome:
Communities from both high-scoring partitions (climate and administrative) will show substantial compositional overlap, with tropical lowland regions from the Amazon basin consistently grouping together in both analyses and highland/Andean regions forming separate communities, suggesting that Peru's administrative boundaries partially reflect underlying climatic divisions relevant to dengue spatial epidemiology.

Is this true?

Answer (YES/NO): NO